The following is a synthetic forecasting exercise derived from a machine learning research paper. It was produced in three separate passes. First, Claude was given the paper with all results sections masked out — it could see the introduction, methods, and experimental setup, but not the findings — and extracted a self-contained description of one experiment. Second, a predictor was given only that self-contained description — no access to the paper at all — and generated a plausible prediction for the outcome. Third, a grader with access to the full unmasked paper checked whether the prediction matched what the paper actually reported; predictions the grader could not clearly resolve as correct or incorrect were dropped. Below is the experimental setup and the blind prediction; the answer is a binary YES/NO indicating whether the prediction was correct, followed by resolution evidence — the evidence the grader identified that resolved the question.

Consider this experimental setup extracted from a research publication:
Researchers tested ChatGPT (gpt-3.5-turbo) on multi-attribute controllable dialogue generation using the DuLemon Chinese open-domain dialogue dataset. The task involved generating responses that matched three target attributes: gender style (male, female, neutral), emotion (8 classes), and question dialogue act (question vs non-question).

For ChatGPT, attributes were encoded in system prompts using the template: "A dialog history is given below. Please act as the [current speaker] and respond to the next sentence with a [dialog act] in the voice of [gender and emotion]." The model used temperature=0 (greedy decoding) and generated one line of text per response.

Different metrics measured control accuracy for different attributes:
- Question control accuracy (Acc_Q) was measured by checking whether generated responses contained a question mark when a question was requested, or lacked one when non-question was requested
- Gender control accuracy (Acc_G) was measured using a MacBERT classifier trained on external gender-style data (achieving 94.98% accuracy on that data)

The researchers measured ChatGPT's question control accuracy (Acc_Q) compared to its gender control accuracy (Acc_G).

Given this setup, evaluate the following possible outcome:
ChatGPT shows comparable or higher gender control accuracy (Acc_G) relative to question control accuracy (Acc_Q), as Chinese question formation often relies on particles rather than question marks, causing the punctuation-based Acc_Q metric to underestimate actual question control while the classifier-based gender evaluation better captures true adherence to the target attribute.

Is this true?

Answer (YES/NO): NO